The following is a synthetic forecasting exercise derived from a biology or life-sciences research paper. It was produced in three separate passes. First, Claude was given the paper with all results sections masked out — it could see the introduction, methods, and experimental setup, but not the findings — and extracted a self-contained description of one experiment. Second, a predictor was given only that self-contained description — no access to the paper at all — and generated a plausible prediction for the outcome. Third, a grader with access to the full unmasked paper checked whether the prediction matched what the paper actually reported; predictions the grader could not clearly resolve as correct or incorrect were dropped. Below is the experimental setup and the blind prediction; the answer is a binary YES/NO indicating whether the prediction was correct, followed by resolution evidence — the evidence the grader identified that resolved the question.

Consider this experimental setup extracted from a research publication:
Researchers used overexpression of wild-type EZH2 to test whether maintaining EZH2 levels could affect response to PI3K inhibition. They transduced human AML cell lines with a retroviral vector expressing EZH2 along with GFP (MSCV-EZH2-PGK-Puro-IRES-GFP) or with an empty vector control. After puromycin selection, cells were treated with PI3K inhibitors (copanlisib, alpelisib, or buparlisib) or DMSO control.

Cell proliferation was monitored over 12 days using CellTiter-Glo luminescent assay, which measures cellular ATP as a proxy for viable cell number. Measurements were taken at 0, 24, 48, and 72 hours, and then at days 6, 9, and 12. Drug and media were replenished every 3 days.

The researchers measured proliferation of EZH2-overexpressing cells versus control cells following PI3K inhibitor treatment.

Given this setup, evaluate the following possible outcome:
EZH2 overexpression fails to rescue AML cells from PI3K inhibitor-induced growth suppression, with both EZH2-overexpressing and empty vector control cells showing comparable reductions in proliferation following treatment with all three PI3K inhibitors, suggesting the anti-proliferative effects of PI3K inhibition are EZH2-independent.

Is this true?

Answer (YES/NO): NO